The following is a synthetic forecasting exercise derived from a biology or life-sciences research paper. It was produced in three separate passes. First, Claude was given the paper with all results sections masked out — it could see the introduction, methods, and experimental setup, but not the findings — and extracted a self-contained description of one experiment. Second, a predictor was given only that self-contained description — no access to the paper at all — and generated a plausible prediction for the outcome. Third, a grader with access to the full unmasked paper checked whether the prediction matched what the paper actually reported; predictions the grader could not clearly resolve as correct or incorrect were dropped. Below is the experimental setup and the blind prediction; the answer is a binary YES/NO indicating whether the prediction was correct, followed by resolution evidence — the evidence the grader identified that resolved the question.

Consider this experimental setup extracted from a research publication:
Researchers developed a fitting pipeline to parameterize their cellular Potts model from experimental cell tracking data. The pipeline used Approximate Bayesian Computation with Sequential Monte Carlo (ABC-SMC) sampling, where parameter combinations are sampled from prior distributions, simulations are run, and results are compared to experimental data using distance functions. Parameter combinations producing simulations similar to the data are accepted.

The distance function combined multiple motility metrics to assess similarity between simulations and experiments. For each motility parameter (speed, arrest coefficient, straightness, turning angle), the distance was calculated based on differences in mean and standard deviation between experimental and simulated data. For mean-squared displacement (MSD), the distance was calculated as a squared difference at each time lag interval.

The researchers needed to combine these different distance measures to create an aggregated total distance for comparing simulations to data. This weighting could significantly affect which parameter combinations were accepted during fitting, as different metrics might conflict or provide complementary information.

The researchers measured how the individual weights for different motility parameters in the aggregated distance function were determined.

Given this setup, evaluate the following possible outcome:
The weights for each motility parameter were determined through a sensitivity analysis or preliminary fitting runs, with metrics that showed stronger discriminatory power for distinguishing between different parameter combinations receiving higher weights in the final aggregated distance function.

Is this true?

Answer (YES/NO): NO